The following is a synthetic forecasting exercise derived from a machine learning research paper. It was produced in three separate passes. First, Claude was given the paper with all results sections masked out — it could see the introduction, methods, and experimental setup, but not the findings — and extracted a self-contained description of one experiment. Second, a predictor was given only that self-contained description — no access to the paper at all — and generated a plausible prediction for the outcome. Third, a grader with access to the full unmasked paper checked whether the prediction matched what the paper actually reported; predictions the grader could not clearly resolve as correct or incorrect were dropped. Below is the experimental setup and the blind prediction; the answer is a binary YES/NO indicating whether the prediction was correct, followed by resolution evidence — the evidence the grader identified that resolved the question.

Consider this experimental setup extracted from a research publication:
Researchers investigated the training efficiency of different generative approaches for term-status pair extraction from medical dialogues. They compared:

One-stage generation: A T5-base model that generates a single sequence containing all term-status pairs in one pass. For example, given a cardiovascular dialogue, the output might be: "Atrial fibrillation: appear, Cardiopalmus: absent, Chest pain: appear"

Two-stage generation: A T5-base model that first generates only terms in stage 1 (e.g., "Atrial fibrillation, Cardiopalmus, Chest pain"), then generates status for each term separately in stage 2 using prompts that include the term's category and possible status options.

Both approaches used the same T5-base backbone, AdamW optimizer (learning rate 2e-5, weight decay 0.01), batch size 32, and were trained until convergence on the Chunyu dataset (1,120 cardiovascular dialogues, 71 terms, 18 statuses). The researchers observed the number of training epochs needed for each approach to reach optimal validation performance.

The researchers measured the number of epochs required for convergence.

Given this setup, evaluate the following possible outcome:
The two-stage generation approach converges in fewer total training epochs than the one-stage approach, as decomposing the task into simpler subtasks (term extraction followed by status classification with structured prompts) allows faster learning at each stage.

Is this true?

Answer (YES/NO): YES